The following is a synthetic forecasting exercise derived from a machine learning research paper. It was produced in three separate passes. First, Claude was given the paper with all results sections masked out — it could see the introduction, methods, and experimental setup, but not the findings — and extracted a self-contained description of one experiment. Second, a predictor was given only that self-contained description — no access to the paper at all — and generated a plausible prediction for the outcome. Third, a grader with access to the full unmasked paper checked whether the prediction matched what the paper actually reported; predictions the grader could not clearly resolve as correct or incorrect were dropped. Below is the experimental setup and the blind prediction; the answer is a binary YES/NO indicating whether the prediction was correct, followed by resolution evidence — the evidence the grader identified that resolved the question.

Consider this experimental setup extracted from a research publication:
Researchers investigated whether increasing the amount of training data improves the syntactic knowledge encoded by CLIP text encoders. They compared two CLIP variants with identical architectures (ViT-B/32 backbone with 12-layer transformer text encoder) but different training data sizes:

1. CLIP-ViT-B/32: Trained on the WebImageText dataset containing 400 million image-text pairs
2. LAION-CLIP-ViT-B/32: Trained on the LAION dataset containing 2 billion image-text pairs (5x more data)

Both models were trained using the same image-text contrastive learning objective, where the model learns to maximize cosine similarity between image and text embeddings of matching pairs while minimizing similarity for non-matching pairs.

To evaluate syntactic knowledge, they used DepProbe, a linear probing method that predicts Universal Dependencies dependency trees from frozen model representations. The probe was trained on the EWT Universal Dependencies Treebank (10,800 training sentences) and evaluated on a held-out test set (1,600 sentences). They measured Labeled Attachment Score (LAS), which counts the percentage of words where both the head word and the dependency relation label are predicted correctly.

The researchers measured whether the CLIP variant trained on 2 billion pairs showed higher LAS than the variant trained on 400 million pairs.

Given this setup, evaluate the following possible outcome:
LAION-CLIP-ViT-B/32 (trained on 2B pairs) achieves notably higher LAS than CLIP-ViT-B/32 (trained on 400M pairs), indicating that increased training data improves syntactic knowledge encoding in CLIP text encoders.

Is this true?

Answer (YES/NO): NO